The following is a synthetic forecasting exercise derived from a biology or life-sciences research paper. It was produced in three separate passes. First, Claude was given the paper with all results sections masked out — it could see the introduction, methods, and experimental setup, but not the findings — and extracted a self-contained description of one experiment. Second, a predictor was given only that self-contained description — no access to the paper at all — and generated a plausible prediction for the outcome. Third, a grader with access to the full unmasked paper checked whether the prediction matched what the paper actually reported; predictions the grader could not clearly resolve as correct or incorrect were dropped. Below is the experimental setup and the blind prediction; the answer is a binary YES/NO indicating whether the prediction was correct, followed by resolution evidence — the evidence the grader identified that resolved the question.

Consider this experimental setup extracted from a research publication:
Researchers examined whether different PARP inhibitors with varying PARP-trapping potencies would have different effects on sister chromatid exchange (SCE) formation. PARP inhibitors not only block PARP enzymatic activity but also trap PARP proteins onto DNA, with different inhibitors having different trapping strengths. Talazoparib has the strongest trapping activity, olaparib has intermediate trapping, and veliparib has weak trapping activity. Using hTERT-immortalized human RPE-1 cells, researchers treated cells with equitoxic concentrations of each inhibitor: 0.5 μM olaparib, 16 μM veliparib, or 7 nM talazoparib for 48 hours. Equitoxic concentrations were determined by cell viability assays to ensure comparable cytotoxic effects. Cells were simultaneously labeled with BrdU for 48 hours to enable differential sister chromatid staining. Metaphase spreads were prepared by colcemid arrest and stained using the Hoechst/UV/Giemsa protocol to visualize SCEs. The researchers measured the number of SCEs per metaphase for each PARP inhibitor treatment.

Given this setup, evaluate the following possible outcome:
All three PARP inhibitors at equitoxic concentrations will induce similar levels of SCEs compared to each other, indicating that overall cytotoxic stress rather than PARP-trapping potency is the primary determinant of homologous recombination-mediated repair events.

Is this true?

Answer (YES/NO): NO